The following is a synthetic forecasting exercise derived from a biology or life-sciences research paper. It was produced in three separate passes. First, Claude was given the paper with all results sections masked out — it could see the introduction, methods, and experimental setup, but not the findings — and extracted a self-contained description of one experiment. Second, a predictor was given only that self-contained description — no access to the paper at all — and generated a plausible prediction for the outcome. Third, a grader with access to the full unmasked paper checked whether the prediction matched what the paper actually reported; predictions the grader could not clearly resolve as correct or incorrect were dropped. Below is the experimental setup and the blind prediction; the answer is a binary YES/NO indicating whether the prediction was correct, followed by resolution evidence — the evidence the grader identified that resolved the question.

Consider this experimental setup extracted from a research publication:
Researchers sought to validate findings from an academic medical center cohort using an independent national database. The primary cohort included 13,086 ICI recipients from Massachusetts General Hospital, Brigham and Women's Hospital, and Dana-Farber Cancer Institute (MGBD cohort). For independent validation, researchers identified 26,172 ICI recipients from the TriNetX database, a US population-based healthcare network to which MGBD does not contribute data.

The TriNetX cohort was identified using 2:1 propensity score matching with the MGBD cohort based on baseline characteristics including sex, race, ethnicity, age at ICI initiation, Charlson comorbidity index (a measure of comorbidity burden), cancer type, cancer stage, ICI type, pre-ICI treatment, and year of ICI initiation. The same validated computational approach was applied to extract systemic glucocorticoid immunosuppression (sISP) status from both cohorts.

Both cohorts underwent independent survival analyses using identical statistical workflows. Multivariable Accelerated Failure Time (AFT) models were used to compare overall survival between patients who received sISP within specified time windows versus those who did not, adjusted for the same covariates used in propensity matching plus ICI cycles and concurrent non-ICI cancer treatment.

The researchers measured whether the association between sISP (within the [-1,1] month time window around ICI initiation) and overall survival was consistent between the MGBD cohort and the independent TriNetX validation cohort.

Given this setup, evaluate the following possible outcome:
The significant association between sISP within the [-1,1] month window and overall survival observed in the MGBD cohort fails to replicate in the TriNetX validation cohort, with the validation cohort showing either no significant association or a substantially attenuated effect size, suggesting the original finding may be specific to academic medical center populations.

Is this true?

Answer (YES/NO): NO